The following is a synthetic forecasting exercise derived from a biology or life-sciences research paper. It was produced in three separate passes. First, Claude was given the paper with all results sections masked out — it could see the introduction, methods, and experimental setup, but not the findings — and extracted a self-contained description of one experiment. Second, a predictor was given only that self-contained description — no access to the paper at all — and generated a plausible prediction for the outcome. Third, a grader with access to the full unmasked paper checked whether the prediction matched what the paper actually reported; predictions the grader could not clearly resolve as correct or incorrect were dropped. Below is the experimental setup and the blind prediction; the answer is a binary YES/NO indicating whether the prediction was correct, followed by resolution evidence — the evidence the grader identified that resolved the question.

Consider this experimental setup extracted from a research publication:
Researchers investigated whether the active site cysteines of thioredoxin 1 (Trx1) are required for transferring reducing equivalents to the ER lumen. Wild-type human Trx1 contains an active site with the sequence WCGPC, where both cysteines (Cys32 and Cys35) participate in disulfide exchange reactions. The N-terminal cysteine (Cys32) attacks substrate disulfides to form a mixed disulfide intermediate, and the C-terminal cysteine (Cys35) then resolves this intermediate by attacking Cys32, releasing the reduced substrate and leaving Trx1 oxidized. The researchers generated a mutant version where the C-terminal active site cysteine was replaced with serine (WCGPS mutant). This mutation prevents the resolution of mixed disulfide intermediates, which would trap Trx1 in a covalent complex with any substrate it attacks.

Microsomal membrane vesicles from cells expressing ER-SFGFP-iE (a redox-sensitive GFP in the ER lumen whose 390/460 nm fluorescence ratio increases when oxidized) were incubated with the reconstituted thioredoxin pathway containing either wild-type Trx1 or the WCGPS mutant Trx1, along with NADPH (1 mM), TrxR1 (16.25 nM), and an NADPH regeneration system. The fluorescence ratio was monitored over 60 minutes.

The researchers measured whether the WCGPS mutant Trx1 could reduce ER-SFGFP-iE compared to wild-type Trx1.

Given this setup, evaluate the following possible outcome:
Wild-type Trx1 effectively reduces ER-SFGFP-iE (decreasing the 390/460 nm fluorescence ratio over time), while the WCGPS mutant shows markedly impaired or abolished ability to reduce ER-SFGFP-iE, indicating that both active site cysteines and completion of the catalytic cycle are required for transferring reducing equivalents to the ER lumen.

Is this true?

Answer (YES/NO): YES